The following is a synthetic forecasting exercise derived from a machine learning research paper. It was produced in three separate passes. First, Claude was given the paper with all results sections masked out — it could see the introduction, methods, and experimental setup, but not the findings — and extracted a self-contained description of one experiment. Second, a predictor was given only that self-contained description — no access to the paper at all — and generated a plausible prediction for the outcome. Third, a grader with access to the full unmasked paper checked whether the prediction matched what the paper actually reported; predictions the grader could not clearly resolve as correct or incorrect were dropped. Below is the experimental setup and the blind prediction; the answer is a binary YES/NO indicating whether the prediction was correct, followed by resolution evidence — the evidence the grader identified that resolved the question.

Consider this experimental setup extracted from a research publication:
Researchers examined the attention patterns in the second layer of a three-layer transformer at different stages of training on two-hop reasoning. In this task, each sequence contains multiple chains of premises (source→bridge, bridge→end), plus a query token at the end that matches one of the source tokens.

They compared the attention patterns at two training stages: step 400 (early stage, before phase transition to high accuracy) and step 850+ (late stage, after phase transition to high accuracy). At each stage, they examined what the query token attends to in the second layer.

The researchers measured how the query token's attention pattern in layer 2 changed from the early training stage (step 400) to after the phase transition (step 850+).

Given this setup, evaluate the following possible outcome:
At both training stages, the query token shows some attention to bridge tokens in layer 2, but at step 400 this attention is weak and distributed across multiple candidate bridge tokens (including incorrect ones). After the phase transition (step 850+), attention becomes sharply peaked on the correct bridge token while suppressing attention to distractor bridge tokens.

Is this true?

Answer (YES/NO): NO